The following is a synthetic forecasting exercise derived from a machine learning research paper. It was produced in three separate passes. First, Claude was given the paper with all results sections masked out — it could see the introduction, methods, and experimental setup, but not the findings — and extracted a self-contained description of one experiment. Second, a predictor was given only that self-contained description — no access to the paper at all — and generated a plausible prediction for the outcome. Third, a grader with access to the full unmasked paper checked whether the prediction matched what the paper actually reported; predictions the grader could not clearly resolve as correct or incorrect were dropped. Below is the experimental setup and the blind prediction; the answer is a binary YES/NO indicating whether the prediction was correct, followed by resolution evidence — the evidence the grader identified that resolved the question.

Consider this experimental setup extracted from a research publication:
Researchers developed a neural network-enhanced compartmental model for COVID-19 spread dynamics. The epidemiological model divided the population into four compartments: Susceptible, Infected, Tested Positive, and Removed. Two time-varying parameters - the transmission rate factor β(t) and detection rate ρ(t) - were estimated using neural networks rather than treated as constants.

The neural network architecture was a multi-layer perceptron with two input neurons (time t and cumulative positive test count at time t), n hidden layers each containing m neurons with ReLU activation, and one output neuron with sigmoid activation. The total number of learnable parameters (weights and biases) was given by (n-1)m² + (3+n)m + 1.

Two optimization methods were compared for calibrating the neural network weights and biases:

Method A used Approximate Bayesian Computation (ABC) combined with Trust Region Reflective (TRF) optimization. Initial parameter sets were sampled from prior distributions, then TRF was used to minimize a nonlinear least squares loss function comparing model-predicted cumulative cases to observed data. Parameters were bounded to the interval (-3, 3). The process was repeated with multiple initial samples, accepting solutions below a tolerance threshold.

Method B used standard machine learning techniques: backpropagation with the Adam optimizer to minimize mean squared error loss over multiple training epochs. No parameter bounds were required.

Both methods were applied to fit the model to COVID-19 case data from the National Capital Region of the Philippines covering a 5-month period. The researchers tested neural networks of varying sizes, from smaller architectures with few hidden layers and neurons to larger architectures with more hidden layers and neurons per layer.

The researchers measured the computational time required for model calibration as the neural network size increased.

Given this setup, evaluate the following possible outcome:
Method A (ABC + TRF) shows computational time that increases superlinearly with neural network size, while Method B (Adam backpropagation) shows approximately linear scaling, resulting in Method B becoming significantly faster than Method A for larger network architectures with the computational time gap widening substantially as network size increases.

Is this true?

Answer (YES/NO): NO